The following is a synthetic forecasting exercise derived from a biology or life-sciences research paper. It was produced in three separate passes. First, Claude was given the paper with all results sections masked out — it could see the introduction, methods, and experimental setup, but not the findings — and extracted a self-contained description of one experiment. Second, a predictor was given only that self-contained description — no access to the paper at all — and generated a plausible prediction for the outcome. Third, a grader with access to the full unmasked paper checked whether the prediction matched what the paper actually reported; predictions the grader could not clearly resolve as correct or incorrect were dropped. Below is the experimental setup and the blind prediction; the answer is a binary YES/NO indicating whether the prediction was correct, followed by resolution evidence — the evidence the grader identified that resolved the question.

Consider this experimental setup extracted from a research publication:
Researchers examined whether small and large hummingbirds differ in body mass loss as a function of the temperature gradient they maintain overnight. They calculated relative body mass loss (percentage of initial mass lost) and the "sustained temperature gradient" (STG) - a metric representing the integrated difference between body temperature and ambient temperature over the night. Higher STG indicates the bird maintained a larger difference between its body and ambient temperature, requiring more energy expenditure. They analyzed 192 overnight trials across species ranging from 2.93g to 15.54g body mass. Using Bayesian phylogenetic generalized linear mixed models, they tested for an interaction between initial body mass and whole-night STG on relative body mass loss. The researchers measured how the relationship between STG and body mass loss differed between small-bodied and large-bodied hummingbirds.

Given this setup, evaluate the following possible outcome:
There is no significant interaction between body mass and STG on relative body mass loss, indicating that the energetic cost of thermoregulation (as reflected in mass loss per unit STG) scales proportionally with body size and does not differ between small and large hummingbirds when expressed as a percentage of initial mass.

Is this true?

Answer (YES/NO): NO